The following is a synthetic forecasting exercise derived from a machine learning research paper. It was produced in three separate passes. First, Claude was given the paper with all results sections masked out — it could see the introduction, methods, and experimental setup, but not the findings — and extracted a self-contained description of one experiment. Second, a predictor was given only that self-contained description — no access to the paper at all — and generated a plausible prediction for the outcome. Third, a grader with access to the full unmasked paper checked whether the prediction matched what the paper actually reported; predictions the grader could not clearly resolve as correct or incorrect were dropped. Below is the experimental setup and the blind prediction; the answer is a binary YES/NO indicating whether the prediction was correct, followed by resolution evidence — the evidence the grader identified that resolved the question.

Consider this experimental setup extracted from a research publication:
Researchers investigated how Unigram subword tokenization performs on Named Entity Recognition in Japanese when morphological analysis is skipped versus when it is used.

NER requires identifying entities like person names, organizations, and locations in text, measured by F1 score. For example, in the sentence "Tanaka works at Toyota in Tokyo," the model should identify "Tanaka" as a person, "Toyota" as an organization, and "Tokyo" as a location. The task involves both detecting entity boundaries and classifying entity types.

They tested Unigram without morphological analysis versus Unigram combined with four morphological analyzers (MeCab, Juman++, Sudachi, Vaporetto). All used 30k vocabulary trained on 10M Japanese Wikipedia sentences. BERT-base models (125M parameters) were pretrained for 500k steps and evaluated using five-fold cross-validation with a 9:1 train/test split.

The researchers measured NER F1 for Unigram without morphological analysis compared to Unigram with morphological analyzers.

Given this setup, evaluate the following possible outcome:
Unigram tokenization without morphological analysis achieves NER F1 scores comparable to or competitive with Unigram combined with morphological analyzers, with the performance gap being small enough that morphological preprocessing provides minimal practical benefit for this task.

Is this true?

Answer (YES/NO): NO